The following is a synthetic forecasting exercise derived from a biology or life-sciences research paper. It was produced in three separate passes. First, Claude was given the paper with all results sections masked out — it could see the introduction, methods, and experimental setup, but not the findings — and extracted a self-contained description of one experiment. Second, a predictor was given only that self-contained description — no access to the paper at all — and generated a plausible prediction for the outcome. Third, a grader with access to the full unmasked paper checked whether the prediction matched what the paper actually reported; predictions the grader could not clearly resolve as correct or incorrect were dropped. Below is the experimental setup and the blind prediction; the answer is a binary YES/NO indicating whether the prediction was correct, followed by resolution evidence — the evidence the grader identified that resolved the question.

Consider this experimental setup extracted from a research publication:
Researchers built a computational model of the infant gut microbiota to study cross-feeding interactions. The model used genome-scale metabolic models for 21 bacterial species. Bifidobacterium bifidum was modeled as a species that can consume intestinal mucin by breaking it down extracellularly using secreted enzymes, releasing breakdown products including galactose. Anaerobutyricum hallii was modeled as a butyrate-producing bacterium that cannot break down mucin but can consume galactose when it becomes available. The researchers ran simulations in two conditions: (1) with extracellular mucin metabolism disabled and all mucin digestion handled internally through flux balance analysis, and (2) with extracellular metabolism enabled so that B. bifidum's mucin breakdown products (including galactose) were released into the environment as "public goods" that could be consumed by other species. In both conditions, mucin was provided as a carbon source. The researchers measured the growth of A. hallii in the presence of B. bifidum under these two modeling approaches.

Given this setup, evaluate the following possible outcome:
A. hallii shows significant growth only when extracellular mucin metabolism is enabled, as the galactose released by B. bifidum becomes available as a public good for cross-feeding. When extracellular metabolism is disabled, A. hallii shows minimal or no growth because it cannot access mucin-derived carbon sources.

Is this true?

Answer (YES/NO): YES